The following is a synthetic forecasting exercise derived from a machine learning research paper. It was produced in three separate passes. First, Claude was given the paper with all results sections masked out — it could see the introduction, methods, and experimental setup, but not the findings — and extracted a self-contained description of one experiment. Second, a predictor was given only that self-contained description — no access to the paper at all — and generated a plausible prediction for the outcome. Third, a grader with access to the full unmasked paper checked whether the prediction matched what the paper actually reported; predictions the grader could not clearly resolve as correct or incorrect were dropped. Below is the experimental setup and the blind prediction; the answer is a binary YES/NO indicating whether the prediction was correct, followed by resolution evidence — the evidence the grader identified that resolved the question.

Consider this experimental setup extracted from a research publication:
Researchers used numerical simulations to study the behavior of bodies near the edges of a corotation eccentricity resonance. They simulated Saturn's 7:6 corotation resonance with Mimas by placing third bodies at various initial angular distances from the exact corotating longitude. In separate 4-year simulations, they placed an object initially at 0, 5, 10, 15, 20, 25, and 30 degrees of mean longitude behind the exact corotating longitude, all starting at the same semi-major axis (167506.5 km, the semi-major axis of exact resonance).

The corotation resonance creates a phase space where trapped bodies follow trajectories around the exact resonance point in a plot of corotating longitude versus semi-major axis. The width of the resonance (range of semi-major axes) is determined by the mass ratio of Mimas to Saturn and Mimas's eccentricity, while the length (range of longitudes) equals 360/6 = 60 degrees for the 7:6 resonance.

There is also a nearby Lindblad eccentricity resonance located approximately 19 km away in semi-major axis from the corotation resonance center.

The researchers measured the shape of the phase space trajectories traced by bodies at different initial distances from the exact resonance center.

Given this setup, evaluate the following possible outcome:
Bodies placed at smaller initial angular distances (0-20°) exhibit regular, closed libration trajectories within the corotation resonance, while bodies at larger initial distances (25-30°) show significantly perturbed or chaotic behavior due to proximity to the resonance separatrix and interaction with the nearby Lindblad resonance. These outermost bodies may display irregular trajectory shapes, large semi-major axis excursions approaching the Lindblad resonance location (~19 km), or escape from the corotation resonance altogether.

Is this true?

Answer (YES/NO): NO